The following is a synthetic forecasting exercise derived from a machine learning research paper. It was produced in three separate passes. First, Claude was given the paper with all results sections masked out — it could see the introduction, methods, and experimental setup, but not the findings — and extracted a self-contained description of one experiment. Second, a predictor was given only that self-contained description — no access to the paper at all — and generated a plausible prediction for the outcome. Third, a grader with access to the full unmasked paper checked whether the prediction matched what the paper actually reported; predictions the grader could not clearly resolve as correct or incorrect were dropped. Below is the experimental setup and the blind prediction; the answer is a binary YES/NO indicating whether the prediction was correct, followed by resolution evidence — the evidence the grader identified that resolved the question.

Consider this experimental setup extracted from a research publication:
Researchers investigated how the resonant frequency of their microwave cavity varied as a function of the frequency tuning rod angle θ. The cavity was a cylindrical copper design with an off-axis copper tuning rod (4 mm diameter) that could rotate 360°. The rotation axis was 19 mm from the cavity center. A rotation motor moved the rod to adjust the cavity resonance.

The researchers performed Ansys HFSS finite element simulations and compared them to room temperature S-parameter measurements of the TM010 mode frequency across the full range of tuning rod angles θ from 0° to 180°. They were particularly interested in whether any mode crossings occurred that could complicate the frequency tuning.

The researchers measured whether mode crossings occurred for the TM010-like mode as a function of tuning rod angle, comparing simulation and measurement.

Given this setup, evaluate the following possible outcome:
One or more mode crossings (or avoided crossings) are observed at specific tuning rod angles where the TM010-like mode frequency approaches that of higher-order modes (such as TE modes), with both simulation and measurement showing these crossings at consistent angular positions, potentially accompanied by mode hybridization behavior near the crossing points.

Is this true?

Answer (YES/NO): NO